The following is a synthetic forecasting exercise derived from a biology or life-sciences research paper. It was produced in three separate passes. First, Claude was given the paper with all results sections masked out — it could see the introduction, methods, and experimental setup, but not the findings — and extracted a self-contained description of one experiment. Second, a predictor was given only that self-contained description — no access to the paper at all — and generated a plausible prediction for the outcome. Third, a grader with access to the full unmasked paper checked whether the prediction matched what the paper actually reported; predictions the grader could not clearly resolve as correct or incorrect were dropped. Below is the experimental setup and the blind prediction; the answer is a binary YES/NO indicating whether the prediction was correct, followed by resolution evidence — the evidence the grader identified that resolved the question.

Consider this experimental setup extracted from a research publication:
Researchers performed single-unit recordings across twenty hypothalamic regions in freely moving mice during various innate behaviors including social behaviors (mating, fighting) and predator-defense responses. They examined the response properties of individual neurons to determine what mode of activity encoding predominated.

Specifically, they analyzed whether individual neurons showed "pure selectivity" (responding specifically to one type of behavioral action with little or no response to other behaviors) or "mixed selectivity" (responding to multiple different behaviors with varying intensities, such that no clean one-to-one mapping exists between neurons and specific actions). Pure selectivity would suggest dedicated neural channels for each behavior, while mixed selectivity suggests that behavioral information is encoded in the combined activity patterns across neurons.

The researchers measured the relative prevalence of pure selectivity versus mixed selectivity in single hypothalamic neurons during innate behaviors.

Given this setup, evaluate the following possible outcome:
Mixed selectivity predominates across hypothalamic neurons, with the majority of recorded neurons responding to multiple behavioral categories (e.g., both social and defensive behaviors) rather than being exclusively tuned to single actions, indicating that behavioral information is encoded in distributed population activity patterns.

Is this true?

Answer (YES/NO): NO